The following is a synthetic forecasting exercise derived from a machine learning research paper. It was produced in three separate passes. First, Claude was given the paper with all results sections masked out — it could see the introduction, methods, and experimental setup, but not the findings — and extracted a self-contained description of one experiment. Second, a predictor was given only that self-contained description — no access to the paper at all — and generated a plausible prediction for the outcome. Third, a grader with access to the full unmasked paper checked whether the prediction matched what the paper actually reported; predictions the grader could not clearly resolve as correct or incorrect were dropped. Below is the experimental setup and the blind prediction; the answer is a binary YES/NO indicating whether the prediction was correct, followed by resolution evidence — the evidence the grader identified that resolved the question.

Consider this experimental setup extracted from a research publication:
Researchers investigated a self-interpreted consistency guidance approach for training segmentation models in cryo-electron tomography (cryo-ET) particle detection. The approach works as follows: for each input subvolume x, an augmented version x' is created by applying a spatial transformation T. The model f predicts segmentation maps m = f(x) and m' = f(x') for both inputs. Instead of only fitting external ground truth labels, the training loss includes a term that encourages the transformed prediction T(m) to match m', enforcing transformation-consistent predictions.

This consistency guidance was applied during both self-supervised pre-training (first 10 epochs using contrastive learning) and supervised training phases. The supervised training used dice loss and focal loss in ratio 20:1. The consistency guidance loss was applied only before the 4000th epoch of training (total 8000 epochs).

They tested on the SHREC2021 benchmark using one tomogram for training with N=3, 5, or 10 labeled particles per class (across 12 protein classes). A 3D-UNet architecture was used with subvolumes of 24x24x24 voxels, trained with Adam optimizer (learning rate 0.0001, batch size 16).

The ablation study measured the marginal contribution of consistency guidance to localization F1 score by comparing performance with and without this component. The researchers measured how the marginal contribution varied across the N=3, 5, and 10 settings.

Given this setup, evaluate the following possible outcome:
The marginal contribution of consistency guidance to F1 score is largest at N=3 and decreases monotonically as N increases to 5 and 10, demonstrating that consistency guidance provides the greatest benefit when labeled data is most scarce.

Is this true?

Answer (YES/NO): YES